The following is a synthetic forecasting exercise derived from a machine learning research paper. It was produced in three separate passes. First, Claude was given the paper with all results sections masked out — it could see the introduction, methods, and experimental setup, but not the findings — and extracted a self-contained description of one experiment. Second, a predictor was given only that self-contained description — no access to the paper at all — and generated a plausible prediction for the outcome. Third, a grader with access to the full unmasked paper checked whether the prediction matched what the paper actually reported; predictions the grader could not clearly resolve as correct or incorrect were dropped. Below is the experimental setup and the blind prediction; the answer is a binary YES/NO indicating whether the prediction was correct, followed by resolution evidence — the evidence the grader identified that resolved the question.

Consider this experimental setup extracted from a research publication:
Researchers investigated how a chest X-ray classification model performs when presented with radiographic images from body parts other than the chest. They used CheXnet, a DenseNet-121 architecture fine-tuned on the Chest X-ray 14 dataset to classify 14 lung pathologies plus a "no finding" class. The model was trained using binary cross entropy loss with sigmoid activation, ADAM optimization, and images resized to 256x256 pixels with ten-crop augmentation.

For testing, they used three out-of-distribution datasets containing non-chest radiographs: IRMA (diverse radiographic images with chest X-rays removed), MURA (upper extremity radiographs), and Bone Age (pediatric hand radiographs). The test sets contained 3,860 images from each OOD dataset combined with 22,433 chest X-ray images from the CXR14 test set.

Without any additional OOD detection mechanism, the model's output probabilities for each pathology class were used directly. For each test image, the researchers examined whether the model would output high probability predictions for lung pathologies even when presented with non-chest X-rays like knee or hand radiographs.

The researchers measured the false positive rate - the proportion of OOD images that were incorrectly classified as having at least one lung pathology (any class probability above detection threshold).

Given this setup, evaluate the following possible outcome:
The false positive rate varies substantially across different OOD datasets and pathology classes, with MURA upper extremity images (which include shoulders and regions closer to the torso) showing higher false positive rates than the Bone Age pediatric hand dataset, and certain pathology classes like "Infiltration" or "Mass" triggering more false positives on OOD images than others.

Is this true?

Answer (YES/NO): NO